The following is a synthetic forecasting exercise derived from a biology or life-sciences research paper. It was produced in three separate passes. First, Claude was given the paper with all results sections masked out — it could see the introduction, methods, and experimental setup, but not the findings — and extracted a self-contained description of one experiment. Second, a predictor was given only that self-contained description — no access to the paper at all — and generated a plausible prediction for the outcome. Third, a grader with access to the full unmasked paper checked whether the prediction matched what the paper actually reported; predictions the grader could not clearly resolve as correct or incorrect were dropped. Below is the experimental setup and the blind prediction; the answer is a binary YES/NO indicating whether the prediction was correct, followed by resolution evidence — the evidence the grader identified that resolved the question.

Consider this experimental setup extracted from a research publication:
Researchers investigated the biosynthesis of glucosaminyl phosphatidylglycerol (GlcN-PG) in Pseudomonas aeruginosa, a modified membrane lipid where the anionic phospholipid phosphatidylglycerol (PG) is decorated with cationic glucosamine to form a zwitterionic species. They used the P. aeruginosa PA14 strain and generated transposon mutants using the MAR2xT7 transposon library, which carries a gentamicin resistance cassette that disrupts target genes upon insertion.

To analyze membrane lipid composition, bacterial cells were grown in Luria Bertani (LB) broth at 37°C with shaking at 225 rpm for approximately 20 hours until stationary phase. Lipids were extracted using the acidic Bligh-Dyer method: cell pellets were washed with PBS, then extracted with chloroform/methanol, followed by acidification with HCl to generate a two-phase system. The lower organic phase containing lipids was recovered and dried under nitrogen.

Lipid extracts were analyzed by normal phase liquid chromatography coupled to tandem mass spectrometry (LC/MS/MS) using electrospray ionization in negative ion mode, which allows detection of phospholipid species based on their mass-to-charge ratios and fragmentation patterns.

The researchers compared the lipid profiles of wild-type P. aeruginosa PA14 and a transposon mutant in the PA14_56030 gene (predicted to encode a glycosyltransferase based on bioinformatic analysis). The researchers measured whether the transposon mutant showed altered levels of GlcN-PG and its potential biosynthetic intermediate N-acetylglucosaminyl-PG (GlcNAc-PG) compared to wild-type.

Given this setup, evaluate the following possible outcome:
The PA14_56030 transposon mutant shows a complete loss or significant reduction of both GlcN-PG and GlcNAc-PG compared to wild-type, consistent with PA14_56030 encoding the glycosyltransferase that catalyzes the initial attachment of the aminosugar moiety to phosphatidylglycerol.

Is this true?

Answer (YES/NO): YES